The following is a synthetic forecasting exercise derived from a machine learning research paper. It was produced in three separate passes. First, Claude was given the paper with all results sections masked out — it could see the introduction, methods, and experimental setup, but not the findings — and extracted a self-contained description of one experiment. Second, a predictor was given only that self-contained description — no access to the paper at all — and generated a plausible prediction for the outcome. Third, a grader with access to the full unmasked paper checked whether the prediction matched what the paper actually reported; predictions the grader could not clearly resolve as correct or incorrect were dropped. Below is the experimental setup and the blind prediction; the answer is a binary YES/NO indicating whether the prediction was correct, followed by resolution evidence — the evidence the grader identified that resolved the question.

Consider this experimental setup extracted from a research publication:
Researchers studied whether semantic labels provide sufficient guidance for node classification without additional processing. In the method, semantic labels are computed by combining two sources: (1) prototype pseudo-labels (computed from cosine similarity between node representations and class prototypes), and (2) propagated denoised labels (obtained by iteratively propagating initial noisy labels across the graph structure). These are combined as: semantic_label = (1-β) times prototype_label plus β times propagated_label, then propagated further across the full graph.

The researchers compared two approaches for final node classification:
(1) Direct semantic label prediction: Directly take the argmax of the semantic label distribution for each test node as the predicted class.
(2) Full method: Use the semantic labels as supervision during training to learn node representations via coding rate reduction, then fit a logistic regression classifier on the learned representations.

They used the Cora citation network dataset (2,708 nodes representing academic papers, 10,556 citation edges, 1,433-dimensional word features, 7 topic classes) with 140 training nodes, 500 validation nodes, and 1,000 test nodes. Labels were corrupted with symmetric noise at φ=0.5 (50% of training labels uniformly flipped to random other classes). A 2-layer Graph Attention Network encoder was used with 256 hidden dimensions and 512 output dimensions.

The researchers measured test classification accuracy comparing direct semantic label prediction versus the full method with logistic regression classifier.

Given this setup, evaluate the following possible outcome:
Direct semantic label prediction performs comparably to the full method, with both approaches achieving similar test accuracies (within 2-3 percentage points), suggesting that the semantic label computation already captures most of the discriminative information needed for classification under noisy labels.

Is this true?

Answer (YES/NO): YES